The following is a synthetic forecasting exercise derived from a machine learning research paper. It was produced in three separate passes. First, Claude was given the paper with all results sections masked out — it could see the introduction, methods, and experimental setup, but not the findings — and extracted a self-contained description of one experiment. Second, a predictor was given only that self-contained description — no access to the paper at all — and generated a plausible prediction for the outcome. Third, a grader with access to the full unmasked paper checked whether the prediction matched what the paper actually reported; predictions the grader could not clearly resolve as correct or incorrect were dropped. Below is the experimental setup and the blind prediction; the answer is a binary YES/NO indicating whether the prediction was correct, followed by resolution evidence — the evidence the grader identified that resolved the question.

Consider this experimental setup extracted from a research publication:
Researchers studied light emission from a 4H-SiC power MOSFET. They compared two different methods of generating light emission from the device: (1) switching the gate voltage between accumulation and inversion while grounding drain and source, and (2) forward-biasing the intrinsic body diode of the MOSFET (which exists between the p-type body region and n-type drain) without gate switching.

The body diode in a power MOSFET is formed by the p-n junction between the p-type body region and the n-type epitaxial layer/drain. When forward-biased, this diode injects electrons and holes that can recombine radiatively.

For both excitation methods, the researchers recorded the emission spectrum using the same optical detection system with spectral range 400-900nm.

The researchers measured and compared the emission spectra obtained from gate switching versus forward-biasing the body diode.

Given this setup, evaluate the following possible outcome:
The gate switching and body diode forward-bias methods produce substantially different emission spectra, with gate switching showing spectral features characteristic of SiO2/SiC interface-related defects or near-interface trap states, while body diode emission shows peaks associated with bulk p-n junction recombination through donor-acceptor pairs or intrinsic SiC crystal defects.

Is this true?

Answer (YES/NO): NO